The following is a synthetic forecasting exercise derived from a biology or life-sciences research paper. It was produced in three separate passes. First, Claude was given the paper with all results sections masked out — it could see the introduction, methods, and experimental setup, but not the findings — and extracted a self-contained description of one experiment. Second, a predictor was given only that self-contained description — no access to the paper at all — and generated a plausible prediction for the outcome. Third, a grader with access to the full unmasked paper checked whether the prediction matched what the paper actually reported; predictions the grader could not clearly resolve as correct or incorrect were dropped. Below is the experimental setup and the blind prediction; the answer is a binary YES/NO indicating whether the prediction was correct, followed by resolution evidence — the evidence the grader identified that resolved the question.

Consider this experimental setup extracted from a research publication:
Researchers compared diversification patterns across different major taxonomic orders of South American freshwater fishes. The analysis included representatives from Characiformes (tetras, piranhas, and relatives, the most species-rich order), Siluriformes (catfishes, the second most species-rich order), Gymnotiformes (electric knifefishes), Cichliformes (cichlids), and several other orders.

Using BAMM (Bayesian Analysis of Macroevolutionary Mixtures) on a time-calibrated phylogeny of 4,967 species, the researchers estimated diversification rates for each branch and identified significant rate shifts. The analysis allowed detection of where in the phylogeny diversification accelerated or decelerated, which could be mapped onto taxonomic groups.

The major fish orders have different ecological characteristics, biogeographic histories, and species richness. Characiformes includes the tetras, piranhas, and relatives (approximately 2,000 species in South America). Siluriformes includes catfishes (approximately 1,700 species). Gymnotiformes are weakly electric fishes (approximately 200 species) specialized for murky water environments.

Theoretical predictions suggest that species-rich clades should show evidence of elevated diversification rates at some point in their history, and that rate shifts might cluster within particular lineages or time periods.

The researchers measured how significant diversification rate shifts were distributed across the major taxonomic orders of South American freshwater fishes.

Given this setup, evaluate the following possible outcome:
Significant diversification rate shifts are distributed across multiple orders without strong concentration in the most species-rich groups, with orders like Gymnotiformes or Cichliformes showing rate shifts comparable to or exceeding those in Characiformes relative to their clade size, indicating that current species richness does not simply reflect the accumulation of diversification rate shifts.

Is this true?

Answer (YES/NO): NO